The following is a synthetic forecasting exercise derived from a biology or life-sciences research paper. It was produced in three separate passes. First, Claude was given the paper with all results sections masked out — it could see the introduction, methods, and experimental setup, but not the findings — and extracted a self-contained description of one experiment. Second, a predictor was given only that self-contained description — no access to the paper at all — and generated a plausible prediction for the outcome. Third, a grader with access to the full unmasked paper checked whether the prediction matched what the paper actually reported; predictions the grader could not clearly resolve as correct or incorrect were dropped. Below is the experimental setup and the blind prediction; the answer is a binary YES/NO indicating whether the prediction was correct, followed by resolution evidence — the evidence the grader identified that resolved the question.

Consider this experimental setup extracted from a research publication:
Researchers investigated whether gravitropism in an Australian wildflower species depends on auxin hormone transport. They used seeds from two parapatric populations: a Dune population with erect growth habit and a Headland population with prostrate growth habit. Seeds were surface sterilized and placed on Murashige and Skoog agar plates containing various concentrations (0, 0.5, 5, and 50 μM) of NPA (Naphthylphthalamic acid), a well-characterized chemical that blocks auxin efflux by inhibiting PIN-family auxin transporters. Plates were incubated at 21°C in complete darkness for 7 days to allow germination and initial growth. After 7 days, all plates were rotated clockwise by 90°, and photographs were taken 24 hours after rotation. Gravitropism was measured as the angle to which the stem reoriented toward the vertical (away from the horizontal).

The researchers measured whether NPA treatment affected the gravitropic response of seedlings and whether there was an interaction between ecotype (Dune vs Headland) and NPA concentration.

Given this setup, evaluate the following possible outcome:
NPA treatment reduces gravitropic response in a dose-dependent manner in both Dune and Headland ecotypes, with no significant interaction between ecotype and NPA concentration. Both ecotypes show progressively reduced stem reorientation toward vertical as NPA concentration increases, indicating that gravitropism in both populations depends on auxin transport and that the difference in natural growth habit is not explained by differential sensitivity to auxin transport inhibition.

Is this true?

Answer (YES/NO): NO